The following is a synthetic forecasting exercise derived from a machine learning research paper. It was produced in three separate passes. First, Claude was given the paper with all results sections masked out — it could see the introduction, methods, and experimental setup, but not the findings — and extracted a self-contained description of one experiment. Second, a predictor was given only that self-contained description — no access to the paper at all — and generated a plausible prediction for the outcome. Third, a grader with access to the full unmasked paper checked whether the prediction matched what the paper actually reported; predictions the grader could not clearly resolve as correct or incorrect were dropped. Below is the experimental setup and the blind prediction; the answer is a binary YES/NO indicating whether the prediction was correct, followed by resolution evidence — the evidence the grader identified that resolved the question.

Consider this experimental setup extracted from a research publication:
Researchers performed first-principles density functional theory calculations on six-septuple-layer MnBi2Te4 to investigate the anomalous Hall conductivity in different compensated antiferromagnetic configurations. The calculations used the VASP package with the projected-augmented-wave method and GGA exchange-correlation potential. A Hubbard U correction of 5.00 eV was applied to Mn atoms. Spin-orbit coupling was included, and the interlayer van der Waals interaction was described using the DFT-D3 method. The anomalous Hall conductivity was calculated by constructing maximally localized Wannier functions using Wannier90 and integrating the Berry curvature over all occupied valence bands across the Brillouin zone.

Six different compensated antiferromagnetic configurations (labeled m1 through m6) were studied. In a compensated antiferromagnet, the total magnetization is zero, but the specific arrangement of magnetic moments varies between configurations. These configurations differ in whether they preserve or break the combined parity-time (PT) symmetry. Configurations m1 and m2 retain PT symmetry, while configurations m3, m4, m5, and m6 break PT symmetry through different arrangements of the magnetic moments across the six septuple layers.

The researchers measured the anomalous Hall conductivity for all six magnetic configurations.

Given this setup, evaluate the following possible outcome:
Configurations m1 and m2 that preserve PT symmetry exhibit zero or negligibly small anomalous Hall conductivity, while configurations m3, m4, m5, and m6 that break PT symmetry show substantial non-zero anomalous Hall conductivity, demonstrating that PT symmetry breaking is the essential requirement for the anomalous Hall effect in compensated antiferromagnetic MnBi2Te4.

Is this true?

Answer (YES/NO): YES